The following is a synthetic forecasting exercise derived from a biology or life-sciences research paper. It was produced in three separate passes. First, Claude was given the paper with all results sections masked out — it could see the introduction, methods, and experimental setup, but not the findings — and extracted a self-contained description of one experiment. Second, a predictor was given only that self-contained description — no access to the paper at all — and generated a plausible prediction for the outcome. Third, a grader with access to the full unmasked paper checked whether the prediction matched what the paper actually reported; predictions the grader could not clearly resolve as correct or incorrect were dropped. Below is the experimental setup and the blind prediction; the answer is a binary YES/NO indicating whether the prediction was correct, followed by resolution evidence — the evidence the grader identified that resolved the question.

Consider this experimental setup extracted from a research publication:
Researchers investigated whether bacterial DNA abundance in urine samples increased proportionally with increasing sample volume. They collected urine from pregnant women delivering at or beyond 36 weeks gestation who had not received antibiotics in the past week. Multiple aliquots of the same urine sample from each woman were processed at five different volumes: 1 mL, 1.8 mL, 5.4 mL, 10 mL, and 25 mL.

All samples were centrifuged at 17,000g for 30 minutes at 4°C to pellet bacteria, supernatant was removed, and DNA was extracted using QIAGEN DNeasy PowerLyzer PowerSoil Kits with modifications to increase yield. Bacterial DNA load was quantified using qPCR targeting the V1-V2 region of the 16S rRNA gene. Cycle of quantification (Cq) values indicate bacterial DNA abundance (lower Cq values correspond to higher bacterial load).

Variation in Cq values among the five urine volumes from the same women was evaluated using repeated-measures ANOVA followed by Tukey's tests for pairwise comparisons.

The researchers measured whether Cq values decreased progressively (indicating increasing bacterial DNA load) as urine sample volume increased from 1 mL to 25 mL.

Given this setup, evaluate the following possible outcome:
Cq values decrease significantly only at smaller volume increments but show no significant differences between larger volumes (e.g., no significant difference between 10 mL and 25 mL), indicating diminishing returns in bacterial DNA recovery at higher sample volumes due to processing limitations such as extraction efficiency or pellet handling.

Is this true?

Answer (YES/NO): YES